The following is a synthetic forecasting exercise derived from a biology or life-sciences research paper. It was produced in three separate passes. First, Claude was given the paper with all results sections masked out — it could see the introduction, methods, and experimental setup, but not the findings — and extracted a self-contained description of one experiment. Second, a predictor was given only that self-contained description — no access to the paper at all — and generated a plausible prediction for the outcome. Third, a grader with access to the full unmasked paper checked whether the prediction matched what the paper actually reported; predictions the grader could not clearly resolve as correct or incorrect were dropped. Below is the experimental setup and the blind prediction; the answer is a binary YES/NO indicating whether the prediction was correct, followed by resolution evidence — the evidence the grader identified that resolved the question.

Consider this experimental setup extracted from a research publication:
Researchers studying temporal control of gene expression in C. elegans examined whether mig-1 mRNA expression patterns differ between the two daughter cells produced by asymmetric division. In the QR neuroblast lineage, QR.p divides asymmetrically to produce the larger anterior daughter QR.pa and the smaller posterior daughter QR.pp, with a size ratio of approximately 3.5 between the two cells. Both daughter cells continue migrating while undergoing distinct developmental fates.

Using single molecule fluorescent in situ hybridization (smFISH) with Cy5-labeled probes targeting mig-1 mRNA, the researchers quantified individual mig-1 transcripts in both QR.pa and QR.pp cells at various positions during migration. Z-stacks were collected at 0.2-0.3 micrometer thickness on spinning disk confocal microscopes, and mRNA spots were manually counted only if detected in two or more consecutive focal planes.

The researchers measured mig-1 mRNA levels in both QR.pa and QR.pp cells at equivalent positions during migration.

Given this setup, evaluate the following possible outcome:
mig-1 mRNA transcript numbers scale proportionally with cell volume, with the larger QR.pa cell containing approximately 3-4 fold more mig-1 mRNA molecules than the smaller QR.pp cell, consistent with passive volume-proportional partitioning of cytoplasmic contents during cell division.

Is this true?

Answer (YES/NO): NO